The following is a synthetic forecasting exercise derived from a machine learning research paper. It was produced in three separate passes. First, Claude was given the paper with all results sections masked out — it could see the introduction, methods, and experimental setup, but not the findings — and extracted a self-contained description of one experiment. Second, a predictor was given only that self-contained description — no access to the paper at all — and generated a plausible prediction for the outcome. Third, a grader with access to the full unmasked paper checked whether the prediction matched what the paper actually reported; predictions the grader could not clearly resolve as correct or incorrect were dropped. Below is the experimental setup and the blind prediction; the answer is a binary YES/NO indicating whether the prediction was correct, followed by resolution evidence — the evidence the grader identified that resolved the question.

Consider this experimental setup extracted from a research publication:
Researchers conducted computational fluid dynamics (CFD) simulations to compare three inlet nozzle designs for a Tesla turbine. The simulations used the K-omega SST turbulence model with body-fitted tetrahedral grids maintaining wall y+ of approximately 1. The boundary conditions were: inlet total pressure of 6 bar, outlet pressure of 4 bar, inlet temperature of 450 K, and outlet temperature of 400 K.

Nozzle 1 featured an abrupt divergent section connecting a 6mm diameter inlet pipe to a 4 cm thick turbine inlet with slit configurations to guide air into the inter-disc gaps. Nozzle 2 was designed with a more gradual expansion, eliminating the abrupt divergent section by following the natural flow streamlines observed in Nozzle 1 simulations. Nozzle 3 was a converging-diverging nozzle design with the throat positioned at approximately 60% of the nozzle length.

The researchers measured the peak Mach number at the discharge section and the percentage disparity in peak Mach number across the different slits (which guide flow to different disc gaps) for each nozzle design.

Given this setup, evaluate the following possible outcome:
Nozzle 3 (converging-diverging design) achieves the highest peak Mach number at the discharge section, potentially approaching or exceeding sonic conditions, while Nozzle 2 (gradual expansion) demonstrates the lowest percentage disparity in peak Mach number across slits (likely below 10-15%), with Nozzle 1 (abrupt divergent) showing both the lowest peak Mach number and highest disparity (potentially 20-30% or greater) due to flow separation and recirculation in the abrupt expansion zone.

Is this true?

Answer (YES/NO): NO